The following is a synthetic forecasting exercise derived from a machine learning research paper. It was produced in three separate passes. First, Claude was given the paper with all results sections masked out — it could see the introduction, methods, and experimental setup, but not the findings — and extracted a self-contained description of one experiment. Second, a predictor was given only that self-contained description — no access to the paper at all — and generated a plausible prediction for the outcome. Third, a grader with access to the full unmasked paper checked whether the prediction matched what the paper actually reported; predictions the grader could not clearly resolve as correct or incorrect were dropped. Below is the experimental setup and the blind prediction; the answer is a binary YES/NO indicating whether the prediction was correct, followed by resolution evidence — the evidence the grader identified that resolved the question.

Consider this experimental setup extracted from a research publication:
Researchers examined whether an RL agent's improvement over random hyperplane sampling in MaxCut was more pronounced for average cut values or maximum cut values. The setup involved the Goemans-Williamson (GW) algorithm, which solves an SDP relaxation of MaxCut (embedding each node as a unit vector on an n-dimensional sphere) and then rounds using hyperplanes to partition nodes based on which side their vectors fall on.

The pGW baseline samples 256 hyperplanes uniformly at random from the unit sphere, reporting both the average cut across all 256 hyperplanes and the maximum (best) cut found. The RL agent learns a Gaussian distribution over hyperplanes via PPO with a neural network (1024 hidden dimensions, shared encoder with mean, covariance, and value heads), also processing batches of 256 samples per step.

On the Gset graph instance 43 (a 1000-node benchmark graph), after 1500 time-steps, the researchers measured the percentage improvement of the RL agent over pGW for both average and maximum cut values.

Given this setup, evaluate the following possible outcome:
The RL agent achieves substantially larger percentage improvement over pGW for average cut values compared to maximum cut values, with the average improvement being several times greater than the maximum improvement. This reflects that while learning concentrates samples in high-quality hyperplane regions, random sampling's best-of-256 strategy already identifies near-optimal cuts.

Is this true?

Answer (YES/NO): NO